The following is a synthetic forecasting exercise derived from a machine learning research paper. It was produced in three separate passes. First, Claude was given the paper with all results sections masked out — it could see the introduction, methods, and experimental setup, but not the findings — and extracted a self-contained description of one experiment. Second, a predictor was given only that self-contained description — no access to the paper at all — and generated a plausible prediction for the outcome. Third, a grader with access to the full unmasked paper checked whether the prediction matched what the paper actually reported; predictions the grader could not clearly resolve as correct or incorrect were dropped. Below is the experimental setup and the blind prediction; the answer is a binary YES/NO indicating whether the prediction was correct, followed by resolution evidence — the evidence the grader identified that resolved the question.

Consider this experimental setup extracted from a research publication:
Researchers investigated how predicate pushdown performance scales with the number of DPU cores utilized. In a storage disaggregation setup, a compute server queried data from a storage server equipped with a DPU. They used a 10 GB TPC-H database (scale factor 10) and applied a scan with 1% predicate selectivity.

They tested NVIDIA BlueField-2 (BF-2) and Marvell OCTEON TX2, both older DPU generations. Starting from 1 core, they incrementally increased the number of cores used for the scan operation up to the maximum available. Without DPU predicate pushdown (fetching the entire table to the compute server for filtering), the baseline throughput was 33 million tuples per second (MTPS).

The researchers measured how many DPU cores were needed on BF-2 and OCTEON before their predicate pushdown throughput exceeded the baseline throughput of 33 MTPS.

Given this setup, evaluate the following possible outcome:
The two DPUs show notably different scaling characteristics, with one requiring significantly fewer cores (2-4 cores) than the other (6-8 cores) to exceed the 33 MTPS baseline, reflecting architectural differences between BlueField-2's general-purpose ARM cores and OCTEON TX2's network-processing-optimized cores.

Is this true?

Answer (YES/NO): NO